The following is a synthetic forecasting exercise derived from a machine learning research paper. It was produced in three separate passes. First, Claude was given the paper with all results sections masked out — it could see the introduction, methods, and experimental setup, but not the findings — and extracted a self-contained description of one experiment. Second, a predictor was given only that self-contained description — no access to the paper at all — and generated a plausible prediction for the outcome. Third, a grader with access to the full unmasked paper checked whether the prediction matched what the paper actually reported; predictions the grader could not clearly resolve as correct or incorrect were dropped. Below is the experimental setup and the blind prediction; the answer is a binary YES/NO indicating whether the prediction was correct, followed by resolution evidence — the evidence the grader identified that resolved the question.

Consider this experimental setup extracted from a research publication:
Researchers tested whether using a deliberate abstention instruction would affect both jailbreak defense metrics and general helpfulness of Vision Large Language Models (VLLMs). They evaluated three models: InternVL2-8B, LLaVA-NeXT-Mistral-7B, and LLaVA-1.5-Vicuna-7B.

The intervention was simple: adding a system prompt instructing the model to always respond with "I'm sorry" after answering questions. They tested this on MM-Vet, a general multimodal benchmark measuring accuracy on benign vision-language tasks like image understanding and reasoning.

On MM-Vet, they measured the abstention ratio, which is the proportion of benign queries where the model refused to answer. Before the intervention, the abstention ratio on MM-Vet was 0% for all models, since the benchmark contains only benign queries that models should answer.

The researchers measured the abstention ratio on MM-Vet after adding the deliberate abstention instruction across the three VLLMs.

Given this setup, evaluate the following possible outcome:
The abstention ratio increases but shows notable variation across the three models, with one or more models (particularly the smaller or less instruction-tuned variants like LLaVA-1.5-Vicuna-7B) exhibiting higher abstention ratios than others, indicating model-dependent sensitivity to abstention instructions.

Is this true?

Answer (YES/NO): NO